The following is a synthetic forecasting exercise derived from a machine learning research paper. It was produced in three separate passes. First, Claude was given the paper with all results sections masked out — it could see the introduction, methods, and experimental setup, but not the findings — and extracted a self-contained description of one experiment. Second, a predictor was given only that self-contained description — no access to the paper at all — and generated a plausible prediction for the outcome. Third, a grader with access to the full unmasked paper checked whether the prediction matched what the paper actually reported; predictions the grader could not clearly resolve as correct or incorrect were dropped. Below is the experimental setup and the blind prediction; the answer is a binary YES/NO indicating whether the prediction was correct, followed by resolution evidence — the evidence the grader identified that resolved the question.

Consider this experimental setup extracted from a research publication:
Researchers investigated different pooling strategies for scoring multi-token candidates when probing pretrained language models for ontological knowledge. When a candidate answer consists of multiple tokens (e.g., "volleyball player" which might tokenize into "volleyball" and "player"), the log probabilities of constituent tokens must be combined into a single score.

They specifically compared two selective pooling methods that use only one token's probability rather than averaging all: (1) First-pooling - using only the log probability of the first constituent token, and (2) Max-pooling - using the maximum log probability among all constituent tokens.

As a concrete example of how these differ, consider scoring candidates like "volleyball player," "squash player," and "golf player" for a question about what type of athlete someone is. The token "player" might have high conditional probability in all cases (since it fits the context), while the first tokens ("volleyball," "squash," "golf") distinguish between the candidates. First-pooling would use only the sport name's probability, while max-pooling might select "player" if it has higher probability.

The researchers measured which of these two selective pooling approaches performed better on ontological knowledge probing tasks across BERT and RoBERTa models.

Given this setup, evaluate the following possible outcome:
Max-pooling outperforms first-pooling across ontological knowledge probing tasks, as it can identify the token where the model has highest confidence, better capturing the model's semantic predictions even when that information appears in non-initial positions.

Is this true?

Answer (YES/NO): NO